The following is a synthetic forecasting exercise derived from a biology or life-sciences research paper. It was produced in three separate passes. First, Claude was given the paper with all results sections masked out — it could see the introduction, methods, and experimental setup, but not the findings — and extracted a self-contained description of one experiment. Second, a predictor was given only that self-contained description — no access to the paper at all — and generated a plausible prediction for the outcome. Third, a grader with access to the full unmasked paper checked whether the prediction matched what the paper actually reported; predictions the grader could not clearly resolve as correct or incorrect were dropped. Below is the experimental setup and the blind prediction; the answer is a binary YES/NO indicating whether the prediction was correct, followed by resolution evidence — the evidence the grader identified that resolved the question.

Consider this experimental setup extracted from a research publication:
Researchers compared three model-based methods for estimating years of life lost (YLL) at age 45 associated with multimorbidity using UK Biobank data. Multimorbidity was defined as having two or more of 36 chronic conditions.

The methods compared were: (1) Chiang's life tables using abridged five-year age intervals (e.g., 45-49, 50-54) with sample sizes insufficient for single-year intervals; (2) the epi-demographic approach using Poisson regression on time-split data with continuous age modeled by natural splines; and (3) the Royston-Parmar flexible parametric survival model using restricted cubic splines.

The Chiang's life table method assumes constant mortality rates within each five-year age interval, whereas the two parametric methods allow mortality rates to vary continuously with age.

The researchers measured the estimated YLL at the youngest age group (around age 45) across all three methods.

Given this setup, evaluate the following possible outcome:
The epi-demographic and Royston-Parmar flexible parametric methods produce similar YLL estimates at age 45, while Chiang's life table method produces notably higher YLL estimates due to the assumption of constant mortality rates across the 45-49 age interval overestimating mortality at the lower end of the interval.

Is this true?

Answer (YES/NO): YES